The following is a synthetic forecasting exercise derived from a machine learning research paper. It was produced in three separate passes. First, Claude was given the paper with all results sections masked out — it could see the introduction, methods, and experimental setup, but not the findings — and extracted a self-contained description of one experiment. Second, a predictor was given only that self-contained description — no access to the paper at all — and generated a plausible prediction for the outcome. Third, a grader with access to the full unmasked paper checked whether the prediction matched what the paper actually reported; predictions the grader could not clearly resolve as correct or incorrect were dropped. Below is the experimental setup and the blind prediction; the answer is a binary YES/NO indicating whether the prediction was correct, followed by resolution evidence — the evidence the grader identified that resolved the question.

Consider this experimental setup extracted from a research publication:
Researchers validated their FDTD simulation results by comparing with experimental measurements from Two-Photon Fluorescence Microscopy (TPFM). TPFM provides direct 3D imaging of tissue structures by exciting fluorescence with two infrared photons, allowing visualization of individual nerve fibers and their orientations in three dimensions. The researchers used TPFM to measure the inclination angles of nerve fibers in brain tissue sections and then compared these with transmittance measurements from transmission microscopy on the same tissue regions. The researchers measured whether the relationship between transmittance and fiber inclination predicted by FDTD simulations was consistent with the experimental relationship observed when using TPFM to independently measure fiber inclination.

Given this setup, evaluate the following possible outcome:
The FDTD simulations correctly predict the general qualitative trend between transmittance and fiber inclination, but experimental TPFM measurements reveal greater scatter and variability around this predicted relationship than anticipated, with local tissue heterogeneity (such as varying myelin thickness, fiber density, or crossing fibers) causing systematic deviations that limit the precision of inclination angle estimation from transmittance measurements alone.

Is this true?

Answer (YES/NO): YES